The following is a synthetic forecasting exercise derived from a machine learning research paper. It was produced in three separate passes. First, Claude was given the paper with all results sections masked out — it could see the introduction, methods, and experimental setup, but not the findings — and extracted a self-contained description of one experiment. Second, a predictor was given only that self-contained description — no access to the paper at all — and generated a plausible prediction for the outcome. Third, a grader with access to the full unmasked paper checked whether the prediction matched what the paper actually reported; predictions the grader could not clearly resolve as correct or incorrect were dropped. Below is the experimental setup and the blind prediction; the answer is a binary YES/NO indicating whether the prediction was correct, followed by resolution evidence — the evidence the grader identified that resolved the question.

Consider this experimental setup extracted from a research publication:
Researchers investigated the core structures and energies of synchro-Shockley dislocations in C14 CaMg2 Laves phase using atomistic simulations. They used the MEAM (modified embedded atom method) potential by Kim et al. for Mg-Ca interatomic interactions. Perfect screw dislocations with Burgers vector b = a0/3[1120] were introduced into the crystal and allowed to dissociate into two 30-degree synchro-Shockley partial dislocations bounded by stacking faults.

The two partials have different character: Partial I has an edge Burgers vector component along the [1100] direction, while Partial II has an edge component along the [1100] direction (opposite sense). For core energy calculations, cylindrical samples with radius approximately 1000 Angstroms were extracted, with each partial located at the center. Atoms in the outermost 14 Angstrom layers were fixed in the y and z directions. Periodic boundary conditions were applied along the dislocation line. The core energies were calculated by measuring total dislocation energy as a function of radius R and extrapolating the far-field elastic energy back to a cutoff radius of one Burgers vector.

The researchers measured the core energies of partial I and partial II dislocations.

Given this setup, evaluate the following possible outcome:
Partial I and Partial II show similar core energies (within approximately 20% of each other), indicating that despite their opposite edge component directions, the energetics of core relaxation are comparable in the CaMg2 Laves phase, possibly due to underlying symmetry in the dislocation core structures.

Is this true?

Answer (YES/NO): NO